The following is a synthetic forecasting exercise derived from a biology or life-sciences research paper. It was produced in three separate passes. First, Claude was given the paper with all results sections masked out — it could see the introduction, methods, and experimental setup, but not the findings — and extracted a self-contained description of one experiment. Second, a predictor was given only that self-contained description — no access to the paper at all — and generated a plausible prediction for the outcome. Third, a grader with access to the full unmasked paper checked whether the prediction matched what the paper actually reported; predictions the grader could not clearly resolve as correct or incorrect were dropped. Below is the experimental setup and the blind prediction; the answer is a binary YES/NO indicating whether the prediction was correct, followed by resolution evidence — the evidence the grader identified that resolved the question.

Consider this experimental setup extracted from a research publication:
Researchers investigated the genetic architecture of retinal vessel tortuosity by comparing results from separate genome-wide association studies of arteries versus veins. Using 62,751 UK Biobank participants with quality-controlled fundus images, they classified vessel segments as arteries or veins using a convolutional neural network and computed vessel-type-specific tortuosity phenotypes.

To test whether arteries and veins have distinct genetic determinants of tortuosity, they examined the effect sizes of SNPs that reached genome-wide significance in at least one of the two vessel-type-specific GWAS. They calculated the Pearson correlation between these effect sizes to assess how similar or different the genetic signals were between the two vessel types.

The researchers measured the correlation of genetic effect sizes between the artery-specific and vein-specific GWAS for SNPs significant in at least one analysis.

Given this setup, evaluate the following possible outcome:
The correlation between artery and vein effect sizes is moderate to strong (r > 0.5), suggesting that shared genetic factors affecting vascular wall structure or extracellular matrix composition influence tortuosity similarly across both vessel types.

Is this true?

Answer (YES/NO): YES